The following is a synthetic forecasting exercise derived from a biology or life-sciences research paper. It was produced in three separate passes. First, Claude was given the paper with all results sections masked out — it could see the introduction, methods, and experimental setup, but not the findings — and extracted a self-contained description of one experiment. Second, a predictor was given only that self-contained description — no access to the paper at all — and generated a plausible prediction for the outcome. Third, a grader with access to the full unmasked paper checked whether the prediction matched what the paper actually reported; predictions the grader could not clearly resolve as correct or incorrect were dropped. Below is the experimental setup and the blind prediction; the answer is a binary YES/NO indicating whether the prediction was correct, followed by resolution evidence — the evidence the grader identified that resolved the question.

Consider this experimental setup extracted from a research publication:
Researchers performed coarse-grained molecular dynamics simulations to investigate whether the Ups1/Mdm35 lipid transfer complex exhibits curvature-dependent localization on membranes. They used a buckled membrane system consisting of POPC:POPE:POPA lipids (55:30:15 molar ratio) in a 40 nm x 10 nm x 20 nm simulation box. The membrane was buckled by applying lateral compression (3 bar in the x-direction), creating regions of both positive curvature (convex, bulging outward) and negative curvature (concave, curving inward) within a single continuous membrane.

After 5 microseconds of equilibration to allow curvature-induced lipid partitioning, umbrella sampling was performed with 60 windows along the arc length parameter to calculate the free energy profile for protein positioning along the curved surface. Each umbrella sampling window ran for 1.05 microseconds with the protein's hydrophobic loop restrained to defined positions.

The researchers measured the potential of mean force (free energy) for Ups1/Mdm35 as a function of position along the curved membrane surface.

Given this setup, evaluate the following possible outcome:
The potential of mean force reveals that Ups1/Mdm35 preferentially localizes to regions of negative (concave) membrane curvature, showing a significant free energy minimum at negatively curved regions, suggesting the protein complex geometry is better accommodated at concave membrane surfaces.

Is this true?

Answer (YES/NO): NO